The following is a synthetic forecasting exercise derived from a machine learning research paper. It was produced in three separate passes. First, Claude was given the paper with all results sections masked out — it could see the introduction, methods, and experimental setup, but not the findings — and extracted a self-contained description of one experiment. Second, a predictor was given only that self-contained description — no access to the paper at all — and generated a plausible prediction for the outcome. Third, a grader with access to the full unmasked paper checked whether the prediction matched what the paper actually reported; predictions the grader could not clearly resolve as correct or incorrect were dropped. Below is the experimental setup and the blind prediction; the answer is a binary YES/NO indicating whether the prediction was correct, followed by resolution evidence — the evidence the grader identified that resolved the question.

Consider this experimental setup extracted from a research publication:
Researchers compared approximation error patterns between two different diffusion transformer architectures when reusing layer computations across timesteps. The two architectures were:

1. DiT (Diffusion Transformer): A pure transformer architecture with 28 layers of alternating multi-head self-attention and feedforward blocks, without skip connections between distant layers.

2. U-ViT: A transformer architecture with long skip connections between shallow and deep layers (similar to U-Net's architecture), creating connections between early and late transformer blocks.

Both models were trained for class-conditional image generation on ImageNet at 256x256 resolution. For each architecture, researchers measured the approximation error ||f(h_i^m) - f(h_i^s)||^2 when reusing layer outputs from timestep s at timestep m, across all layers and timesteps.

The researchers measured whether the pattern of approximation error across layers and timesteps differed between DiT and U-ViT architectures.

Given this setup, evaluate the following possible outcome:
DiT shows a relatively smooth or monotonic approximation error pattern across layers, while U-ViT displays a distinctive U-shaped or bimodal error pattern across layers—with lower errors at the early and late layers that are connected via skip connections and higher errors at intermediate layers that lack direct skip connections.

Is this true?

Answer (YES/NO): NO